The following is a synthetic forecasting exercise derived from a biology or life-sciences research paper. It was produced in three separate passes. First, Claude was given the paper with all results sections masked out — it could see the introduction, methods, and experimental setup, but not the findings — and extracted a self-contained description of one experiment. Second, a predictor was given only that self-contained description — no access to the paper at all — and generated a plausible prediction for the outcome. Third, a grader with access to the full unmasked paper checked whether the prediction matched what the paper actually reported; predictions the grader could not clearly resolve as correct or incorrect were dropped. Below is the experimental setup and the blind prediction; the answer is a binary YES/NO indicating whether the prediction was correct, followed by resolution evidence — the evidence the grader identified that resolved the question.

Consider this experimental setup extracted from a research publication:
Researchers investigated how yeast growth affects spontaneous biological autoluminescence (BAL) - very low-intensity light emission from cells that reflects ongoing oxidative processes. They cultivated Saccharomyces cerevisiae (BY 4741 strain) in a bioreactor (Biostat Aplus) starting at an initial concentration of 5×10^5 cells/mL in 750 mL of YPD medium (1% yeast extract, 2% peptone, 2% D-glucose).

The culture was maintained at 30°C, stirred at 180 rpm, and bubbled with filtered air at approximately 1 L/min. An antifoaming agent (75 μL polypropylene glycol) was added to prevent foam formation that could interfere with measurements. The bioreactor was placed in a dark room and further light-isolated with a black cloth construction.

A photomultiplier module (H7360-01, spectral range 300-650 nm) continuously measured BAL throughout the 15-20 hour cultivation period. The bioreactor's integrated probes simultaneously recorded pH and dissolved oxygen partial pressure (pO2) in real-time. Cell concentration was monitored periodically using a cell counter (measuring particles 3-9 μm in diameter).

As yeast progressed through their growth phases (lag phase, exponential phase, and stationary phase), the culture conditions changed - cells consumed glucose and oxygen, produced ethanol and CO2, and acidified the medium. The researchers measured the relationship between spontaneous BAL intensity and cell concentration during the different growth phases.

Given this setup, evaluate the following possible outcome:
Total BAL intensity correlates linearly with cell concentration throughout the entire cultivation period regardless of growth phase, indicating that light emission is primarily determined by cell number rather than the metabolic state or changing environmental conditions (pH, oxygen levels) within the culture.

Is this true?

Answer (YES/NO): NO